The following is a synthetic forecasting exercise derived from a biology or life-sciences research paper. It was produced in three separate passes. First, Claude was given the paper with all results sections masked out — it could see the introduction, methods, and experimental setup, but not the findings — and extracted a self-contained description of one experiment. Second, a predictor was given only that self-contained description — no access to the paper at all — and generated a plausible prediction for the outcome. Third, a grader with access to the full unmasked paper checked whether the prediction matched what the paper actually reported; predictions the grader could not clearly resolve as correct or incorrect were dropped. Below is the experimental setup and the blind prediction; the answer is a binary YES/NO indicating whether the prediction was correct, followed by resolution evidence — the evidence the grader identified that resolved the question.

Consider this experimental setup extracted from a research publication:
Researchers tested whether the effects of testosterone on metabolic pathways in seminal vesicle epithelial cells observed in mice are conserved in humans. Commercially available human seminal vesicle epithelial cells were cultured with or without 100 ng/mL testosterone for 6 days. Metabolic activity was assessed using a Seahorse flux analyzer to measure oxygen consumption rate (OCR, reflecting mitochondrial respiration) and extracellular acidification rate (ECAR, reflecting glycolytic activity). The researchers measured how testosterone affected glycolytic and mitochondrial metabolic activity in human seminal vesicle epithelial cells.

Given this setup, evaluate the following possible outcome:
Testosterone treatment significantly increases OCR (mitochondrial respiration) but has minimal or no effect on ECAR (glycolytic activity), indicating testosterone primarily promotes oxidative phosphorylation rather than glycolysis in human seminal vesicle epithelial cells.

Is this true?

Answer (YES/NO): NO